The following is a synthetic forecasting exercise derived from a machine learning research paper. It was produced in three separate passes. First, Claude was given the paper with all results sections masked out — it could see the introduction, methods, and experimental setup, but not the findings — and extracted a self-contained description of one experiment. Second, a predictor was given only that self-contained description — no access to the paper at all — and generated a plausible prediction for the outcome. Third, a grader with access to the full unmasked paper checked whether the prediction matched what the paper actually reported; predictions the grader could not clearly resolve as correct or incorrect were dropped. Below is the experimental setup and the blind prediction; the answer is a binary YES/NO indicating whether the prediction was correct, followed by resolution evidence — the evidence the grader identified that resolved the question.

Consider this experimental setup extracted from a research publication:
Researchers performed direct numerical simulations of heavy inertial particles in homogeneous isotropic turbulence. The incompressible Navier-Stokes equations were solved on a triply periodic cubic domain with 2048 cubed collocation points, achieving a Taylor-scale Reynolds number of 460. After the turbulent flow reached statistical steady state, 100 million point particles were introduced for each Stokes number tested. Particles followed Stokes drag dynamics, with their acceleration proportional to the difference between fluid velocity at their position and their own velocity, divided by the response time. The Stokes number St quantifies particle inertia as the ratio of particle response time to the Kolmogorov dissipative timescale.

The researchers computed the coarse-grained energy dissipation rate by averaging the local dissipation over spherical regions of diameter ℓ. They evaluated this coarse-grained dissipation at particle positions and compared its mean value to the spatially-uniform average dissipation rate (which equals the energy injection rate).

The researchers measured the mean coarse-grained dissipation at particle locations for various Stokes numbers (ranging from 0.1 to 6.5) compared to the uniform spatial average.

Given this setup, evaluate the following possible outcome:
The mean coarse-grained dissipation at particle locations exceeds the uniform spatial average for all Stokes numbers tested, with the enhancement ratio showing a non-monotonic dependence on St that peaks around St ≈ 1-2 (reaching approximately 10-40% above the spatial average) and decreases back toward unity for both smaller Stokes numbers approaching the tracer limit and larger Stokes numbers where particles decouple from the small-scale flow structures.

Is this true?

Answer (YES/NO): NO